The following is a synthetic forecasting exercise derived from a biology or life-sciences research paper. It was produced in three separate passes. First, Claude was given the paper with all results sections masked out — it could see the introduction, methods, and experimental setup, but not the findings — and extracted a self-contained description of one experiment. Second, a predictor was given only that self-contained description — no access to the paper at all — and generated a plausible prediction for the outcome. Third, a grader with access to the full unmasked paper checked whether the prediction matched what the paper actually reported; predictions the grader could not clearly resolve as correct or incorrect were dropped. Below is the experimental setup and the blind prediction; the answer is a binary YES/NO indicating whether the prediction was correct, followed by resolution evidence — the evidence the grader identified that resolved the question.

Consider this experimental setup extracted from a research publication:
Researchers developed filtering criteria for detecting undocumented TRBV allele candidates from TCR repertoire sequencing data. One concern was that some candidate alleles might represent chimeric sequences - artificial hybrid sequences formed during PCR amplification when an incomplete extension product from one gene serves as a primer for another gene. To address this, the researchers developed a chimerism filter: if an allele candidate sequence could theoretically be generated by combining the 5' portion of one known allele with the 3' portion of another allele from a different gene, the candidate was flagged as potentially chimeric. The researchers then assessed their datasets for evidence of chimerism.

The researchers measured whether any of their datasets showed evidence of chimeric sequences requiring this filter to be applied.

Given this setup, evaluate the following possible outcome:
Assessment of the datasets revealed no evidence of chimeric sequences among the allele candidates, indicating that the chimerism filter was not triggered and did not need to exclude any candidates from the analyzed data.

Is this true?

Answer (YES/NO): NO